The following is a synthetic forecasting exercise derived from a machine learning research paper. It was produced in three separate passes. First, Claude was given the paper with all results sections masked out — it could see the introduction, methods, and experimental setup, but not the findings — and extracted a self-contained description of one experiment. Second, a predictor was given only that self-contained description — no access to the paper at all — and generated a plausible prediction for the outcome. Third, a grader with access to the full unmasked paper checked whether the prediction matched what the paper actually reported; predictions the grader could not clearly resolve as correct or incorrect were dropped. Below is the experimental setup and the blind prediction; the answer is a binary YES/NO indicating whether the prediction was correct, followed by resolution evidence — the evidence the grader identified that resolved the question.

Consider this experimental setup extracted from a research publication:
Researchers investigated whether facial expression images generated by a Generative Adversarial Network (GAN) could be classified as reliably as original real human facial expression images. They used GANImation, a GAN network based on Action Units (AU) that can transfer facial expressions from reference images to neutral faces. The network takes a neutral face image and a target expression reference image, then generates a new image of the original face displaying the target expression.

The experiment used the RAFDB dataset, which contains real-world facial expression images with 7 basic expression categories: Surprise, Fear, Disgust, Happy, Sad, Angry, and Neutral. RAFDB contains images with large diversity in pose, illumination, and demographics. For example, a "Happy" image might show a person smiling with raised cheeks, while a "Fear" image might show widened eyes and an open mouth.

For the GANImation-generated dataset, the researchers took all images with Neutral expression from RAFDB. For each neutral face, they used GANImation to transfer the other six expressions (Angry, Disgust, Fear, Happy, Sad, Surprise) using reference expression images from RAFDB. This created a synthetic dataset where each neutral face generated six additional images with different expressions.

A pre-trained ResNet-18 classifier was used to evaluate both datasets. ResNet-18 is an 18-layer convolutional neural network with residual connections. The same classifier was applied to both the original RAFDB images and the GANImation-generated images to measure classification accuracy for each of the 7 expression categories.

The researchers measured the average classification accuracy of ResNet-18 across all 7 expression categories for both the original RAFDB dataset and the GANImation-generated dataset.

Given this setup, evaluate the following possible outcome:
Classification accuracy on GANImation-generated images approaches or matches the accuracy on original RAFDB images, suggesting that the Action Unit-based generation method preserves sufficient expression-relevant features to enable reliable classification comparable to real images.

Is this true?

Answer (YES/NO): YES